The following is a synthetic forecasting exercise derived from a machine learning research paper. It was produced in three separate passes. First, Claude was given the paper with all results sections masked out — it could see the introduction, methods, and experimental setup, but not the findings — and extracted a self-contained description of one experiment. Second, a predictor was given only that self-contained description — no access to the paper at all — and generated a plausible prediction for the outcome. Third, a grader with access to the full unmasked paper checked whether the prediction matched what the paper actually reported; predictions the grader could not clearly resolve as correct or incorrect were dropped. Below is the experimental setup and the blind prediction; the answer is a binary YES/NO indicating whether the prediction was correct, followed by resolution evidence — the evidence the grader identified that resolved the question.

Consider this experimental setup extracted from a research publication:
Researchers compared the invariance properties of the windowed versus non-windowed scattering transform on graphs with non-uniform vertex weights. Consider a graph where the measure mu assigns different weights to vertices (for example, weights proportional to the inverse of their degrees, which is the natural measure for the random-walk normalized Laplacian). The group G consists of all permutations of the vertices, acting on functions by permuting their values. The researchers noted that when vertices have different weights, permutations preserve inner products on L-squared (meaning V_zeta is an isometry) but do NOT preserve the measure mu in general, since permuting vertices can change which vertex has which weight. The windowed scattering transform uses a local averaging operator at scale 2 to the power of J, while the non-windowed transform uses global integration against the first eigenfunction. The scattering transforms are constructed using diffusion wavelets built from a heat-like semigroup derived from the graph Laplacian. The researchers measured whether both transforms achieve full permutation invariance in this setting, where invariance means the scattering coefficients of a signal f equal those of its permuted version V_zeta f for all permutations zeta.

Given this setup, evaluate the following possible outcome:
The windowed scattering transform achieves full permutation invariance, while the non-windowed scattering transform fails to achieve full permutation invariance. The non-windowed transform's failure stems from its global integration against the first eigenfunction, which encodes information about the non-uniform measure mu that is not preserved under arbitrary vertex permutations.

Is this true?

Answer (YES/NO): NO